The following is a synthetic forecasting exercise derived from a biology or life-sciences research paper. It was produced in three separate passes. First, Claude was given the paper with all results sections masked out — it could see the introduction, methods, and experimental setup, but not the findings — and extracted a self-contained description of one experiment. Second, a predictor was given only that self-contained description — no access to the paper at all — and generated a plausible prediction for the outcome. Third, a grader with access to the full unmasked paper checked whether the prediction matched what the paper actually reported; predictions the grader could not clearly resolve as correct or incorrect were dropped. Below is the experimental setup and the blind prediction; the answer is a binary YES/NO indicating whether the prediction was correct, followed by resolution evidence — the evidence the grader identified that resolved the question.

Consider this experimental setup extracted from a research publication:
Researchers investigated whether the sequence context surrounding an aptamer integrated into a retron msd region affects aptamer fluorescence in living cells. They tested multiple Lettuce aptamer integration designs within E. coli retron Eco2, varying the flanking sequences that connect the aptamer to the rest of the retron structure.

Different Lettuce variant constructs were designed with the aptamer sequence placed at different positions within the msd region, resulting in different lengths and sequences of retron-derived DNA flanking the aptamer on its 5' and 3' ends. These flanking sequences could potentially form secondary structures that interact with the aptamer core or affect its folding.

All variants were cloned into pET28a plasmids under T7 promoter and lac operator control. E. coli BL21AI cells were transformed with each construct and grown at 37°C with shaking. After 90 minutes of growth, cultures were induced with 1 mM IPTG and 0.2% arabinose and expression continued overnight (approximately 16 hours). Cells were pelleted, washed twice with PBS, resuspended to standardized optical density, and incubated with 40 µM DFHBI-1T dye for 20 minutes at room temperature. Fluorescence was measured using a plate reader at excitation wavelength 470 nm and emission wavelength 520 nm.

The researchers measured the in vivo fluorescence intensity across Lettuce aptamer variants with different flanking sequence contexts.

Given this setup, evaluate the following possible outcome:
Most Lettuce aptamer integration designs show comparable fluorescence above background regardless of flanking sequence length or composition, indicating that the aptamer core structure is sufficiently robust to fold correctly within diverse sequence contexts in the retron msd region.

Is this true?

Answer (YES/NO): NO